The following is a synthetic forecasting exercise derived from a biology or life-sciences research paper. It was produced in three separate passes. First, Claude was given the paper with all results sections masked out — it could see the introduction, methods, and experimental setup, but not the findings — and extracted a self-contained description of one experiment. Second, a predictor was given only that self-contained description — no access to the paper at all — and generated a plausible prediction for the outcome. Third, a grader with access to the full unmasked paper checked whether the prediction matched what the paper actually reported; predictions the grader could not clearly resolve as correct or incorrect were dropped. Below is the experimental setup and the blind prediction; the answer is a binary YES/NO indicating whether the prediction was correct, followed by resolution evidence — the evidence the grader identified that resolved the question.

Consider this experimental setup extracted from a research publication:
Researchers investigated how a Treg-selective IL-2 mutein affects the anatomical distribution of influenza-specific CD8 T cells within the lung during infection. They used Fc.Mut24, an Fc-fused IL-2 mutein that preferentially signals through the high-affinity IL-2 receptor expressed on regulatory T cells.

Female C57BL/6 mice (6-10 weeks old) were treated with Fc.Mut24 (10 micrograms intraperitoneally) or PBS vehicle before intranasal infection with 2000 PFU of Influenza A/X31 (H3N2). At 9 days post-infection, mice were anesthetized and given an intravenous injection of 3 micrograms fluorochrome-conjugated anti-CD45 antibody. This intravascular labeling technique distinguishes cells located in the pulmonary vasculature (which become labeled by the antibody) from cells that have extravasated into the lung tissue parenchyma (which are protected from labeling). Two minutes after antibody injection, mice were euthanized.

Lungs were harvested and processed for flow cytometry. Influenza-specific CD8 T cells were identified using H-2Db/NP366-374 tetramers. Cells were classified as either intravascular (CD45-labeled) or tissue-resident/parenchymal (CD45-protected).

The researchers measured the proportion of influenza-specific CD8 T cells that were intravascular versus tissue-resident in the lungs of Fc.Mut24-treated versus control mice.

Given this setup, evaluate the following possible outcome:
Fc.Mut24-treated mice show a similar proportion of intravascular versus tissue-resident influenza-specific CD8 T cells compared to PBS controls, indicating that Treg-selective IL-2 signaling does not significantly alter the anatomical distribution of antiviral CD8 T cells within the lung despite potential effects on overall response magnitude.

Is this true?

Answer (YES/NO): NO